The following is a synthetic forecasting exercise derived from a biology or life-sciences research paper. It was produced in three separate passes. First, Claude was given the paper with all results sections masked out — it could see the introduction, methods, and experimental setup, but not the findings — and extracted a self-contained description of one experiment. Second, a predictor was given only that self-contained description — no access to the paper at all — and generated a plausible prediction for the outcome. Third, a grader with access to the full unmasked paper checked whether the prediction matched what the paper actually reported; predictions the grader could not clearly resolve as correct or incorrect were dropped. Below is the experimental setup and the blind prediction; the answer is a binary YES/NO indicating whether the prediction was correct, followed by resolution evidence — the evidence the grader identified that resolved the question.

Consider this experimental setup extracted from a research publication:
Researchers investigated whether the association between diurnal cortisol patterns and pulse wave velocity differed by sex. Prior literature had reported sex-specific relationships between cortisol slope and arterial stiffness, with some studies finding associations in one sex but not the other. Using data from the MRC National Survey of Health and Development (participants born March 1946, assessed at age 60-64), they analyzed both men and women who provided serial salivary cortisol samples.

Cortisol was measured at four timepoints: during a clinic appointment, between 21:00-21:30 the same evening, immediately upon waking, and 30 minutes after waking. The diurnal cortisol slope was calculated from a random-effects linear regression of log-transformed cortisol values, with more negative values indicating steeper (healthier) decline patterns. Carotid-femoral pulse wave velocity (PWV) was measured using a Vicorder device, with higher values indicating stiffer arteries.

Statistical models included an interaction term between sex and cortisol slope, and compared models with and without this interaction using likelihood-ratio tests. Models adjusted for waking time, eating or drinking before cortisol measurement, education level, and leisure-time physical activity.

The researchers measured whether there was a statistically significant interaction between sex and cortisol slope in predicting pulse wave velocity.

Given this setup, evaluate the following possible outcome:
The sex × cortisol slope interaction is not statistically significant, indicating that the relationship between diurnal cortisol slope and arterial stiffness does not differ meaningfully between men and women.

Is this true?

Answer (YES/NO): YES